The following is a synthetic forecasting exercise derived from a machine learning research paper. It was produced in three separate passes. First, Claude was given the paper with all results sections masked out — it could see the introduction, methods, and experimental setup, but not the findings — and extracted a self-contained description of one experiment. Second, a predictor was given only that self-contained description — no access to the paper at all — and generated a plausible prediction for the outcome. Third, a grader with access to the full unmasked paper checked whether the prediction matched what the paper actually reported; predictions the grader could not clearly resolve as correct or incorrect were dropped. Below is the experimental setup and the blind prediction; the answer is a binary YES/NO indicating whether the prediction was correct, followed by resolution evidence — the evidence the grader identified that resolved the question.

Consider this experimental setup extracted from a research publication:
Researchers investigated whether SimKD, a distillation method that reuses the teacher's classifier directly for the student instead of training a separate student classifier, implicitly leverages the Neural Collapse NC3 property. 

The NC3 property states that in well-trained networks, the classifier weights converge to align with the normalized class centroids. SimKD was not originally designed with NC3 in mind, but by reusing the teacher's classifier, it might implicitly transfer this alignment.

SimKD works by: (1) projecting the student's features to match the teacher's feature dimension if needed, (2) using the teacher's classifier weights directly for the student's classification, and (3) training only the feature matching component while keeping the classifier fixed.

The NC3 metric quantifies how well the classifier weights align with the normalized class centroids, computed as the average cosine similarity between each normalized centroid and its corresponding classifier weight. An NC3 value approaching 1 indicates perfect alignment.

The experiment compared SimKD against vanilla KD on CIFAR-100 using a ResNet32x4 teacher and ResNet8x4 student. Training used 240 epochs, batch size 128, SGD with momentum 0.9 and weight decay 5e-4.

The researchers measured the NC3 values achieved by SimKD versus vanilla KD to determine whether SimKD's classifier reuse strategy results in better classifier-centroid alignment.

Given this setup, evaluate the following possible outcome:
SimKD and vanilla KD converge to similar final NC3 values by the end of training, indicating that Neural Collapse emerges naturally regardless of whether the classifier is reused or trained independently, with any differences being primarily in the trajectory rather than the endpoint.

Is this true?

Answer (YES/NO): NO